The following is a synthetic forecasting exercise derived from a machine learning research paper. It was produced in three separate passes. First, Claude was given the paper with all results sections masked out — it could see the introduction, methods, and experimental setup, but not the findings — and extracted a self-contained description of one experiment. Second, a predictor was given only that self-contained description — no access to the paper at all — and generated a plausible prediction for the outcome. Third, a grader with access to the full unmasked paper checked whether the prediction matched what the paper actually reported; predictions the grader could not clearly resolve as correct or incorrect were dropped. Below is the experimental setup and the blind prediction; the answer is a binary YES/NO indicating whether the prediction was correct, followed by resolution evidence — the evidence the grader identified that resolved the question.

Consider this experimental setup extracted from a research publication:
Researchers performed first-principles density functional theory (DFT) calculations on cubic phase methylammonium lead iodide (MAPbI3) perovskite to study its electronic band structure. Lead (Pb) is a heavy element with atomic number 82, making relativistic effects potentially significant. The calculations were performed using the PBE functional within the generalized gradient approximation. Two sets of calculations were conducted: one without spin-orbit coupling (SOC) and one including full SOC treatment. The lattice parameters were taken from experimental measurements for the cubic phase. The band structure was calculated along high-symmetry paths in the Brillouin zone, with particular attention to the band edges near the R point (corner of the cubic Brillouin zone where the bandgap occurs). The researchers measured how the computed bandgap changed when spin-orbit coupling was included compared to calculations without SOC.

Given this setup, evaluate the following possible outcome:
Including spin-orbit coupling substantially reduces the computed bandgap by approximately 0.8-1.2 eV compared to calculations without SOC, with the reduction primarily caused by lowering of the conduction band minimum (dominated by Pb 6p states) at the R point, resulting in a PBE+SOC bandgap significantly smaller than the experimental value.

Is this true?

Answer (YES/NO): YES